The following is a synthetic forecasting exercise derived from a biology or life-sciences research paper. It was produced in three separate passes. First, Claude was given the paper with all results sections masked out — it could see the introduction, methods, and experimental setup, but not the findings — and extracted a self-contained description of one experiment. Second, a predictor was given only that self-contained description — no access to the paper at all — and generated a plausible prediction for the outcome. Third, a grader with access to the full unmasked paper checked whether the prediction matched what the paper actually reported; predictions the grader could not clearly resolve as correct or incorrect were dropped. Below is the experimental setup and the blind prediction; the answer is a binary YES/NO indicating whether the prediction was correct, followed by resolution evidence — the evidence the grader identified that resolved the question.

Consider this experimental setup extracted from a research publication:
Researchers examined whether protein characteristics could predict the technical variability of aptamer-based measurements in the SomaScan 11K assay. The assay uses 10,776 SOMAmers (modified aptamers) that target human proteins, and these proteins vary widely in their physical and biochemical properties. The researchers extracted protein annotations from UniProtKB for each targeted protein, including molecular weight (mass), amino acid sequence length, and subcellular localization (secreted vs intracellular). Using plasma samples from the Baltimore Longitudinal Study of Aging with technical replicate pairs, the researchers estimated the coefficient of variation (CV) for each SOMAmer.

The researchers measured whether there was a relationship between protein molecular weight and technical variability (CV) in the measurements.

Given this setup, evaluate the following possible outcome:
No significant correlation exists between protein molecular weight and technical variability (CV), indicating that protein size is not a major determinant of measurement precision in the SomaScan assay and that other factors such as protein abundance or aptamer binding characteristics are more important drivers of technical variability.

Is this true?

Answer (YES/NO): YES